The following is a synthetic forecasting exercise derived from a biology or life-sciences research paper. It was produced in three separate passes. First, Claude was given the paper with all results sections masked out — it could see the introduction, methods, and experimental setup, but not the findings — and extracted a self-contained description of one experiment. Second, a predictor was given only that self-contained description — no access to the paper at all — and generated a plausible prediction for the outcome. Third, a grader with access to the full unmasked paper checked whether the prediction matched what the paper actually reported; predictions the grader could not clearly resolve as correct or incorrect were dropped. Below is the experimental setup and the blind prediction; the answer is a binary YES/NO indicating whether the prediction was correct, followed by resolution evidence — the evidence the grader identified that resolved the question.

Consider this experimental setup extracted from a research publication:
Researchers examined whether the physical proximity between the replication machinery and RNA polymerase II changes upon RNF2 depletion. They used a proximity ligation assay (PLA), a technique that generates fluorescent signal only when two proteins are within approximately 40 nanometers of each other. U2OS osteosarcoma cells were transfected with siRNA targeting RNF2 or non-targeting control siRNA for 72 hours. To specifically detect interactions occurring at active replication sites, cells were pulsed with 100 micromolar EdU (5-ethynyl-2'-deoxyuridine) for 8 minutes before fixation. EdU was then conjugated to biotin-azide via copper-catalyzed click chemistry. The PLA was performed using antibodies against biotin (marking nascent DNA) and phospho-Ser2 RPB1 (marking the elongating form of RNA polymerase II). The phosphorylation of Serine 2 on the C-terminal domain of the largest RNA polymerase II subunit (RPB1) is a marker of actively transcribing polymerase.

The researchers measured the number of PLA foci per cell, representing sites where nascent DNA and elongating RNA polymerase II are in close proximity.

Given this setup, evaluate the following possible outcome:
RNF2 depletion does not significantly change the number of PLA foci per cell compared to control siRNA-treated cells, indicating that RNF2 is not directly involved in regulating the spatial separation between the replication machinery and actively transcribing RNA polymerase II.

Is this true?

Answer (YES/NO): NO